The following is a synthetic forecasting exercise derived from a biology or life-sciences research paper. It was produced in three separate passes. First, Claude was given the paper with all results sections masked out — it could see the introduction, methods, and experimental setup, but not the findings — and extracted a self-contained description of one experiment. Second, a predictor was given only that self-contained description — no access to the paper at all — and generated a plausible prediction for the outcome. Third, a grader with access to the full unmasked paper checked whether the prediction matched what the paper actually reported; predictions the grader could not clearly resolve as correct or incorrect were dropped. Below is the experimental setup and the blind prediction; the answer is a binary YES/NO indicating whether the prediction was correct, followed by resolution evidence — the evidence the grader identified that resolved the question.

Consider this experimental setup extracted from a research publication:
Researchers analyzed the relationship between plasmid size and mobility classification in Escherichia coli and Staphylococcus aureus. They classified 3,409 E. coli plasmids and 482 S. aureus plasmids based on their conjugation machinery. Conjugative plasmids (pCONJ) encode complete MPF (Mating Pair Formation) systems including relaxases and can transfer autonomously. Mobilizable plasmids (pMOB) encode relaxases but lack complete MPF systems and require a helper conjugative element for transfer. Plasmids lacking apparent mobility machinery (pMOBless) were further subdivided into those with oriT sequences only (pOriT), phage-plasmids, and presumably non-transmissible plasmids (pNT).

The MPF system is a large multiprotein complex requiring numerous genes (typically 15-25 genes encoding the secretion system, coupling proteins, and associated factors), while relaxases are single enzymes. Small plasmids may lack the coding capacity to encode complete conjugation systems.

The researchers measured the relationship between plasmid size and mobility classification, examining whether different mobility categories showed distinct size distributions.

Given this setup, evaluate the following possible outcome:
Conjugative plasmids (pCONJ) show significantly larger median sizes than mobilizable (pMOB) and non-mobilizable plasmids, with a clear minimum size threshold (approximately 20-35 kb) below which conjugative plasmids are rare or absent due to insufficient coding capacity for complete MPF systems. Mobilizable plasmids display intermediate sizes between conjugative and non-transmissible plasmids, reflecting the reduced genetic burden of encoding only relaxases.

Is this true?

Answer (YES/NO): NO